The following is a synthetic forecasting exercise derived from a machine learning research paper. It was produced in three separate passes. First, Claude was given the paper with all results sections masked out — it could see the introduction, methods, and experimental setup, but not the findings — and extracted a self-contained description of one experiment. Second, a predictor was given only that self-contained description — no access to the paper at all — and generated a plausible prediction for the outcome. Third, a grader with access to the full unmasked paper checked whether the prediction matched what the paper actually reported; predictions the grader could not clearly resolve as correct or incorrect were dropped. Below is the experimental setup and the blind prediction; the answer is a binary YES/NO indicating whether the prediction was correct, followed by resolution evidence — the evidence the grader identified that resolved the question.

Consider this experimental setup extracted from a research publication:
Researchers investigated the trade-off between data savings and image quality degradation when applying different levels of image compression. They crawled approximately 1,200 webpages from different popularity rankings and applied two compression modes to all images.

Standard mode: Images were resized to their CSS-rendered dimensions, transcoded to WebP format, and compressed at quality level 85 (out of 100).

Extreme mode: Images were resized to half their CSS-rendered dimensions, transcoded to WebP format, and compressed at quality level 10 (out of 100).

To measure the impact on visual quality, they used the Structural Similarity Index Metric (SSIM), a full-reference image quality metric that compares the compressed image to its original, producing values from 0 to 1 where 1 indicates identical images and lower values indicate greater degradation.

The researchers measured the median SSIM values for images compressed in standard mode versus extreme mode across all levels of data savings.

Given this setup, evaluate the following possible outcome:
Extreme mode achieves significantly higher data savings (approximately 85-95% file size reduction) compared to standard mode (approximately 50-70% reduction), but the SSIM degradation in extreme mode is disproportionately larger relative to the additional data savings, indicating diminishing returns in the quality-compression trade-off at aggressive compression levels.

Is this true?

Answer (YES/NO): NO